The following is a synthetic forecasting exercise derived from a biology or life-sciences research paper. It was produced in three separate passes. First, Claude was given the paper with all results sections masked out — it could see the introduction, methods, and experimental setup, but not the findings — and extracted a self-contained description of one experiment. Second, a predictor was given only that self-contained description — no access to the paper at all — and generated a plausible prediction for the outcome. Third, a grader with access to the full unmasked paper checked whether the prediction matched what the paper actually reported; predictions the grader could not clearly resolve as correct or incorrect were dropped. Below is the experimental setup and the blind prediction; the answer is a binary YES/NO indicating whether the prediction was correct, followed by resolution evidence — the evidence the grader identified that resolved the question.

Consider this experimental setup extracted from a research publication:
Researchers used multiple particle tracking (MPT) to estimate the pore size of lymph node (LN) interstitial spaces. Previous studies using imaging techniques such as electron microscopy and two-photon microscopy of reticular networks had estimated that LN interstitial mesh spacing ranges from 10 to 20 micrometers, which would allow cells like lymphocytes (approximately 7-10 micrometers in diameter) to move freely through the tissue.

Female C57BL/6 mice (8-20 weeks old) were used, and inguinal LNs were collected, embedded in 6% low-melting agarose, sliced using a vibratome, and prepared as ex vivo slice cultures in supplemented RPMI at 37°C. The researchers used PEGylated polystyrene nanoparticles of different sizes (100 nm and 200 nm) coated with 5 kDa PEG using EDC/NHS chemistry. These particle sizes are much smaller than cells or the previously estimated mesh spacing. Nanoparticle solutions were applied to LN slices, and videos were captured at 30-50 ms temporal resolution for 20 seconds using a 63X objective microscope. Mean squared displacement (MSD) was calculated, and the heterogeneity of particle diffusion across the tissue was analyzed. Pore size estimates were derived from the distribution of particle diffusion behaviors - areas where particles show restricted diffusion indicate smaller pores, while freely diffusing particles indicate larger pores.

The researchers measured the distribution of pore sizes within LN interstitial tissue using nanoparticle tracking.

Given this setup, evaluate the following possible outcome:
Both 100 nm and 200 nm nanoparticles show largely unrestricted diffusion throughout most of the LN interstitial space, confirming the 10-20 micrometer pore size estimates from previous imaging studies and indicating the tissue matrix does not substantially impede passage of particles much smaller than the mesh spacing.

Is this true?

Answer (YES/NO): NO